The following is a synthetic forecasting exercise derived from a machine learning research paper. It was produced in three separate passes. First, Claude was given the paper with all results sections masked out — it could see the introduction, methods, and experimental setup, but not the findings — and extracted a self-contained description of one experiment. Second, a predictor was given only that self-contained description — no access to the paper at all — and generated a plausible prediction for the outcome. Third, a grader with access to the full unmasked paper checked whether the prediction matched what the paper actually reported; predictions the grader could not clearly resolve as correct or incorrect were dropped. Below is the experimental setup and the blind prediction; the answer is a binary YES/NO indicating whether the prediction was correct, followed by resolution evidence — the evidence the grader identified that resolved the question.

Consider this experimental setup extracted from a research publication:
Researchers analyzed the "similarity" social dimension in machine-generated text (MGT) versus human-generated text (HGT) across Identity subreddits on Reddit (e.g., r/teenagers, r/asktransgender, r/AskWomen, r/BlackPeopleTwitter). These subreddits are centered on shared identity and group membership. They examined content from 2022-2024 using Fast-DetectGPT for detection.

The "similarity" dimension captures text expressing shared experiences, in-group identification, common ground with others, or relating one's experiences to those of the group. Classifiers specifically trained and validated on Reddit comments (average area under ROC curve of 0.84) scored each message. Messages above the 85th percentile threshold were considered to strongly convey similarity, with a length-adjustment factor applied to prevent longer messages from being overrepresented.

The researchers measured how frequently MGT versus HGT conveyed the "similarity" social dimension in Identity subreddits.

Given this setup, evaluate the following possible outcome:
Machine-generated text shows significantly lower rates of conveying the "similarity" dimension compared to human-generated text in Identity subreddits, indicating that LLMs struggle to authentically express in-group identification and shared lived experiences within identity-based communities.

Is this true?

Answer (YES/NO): YES